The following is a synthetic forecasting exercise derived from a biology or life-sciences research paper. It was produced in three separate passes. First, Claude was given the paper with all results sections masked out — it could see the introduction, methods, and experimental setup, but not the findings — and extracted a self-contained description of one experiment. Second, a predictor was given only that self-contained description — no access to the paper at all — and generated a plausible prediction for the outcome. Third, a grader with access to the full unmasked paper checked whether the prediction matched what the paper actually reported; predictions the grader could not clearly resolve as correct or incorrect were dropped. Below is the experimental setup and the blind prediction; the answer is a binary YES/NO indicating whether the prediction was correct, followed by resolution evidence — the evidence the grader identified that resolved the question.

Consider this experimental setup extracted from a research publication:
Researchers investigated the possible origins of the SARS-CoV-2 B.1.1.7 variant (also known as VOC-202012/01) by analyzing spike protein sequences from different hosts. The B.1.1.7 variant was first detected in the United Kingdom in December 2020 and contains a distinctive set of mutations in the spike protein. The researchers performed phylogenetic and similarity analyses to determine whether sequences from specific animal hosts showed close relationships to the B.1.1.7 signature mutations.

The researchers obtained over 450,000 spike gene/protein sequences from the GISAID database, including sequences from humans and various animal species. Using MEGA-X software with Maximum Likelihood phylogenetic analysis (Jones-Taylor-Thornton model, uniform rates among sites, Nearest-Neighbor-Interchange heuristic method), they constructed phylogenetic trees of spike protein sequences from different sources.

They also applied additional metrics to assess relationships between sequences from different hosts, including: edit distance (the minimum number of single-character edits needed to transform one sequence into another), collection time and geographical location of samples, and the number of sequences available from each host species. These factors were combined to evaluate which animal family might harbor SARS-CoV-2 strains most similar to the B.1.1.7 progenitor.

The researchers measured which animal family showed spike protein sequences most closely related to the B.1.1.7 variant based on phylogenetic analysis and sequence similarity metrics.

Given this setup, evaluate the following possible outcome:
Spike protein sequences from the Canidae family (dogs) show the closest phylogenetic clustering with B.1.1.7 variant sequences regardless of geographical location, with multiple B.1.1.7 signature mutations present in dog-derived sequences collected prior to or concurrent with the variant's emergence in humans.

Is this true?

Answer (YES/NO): YES